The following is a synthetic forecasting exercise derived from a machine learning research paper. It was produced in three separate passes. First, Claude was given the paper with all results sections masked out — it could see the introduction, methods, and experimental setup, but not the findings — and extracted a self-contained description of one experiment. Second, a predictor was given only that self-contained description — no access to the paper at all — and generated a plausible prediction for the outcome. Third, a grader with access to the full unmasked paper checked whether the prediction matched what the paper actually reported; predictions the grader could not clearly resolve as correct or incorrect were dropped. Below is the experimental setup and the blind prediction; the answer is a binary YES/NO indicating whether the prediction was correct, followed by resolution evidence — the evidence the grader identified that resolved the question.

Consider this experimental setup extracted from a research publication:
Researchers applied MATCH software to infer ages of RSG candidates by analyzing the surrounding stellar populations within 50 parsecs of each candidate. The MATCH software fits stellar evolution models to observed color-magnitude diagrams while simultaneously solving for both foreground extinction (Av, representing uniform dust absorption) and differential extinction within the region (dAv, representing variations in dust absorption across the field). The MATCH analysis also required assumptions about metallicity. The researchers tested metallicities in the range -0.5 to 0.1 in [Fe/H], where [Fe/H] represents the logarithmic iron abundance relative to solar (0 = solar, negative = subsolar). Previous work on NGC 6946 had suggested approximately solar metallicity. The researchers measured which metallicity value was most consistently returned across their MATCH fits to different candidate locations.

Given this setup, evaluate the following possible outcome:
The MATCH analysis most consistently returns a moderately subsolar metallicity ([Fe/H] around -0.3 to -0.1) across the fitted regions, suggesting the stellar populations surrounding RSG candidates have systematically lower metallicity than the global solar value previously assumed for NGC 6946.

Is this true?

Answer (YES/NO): NO